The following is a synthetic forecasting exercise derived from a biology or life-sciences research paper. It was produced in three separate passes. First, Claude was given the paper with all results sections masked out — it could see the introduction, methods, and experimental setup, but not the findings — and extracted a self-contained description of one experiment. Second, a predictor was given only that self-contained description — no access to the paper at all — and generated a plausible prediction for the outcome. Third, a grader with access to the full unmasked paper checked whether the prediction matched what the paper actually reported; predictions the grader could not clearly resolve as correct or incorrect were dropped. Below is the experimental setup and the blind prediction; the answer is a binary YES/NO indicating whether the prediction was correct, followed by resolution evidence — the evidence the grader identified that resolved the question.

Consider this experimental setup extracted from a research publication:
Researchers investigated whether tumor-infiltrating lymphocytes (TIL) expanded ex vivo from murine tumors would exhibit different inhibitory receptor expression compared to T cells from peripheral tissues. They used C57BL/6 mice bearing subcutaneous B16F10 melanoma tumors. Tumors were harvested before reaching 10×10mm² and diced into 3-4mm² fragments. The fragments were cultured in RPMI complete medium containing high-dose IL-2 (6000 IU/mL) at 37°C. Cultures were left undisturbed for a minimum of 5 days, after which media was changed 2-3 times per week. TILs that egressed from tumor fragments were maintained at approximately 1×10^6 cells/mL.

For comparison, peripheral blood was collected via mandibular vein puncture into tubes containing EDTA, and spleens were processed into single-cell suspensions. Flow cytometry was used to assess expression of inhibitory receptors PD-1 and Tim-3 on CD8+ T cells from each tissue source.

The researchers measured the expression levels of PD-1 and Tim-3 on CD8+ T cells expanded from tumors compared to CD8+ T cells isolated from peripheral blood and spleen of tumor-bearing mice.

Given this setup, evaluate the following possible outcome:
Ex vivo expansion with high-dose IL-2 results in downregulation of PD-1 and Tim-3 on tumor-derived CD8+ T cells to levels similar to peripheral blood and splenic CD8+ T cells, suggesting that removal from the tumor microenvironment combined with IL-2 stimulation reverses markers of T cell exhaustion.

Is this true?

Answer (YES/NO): NO